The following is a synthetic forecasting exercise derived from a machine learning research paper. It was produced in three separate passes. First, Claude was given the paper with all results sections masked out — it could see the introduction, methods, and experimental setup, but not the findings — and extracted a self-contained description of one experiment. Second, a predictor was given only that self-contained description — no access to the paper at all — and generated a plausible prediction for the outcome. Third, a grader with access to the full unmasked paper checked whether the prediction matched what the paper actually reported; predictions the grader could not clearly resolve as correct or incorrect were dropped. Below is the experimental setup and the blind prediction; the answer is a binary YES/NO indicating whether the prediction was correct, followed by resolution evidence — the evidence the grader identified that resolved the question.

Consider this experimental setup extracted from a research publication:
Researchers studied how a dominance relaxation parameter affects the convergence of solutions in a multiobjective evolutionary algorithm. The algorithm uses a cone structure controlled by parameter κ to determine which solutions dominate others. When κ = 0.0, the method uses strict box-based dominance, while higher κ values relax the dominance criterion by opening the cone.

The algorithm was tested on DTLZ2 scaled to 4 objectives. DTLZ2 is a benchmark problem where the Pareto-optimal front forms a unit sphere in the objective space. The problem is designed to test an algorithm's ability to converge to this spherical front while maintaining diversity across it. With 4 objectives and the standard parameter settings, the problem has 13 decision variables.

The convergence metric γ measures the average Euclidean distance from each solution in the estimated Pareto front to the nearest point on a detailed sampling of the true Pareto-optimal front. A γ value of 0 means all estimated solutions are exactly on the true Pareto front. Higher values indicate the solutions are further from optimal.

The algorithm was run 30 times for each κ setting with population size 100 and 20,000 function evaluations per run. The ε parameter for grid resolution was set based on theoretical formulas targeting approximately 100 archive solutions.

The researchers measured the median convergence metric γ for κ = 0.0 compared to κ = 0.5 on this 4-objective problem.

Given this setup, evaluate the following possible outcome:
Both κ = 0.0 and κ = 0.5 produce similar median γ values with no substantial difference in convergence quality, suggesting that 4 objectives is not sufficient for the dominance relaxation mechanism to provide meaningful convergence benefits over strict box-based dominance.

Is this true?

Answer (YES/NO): NO